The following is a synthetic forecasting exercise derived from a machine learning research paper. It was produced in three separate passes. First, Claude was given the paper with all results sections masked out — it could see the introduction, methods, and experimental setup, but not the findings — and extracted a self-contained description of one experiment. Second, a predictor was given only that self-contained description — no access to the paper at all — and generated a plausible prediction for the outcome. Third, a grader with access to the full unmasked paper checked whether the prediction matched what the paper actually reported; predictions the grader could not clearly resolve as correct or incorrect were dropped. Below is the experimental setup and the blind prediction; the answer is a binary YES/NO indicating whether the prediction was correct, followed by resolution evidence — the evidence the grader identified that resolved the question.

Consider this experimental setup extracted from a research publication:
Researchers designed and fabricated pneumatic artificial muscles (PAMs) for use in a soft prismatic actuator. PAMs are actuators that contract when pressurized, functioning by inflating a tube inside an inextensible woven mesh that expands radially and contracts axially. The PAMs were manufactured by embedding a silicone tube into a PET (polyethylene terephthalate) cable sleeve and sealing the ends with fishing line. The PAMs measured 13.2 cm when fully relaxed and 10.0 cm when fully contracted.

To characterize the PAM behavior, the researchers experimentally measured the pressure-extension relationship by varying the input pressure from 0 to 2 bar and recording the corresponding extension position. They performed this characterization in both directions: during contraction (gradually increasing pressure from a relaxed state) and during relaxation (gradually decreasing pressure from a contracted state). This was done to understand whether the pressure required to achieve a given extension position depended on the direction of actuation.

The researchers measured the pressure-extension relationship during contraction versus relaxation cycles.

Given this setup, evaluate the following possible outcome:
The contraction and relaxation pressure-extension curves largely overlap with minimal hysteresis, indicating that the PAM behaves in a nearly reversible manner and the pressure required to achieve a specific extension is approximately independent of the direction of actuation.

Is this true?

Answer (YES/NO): NO